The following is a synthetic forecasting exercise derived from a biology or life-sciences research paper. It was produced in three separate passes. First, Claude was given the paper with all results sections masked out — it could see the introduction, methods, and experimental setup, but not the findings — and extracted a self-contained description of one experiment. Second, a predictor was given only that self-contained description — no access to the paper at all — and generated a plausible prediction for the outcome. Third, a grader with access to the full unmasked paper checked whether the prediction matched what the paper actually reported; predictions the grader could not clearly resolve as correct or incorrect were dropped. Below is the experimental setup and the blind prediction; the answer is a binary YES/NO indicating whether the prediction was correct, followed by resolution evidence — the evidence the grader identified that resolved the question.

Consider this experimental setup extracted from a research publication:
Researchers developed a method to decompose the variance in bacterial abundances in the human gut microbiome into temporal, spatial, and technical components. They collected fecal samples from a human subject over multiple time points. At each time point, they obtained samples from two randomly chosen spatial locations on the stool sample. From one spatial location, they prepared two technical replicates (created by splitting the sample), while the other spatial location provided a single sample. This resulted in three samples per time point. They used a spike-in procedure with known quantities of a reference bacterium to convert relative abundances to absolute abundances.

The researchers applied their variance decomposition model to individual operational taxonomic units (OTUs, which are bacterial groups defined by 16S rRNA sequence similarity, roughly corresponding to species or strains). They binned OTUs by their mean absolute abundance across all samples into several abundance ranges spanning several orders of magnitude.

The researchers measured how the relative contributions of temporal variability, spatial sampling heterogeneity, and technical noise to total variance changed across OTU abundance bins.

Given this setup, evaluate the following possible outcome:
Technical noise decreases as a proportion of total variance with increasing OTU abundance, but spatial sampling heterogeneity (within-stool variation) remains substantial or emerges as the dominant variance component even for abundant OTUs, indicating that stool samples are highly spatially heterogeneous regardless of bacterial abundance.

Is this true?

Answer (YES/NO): NO